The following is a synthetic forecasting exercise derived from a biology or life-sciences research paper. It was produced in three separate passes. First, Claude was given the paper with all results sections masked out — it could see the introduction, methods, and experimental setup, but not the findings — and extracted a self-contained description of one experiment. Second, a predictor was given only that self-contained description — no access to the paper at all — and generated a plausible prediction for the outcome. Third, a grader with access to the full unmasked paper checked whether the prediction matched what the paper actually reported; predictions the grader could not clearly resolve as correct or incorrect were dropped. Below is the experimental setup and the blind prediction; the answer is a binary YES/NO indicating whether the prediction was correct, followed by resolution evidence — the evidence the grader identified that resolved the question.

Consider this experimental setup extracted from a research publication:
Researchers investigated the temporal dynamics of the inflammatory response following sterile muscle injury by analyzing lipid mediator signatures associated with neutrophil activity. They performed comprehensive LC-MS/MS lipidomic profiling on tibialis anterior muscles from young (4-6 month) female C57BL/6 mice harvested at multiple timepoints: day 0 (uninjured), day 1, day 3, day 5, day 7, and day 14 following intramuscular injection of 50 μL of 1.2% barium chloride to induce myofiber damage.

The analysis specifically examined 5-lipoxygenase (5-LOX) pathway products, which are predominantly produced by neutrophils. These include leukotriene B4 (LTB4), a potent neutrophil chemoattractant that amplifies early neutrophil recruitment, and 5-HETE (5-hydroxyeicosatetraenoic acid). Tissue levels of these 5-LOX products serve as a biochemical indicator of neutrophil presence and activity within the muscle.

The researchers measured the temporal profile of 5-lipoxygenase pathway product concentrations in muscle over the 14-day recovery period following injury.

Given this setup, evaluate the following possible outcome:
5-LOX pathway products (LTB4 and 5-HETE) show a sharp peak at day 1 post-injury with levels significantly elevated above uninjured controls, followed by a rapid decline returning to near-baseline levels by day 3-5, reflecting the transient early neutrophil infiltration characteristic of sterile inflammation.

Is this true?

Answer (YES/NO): NO